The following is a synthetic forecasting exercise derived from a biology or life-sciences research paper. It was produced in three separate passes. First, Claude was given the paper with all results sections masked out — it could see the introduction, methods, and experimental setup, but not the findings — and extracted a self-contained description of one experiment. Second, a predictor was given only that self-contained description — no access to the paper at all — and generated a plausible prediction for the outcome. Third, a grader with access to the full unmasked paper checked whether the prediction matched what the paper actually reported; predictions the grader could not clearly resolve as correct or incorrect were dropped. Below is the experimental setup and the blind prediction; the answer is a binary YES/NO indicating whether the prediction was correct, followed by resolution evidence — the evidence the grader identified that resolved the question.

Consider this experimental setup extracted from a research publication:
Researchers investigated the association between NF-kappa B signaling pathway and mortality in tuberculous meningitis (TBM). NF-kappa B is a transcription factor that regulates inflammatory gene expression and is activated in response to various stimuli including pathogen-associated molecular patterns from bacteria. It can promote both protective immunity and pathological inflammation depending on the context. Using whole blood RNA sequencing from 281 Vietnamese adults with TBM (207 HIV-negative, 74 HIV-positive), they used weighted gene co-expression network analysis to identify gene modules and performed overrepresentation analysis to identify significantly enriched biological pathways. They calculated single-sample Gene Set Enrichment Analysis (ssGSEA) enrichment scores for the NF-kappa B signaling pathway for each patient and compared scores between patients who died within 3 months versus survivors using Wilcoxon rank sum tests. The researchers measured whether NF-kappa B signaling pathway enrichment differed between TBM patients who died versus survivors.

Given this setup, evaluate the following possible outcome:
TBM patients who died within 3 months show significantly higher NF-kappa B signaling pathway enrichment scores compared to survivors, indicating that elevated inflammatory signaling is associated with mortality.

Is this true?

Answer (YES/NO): YES